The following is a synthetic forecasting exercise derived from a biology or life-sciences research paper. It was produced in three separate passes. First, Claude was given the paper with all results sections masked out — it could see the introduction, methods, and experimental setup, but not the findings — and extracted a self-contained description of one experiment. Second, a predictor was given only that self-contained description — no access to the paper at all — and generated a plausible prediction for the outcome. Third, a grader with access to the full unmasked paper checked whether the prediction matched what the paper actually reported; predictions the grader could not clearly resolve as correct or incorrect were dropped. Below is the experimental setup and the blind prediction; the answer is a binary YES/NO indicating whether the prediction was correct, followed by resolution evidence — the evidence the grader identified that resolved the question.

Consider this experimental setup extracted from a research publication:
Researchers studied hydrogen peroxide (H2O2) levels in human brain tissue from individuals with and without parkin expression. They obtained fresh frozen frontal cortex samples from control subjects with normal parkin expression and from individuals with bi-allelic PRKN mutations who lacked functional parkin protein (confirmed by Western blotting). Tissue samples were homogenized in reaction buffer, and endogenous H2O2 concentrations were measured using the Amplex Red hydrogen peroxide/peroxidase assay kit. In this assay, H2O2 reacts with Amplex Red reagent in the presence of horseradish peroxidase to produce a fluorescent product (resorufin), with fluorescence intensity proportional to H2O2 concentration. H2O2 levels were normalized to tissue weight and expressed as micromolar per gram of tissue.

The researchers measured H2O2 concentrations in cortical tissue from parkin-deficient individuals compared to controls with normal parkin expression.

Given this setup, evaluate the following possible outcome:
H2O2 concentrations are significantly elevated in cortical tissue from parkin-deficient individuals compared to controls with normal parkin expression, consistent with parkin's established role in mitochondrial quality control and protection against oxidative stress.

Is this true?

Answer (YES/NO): YES